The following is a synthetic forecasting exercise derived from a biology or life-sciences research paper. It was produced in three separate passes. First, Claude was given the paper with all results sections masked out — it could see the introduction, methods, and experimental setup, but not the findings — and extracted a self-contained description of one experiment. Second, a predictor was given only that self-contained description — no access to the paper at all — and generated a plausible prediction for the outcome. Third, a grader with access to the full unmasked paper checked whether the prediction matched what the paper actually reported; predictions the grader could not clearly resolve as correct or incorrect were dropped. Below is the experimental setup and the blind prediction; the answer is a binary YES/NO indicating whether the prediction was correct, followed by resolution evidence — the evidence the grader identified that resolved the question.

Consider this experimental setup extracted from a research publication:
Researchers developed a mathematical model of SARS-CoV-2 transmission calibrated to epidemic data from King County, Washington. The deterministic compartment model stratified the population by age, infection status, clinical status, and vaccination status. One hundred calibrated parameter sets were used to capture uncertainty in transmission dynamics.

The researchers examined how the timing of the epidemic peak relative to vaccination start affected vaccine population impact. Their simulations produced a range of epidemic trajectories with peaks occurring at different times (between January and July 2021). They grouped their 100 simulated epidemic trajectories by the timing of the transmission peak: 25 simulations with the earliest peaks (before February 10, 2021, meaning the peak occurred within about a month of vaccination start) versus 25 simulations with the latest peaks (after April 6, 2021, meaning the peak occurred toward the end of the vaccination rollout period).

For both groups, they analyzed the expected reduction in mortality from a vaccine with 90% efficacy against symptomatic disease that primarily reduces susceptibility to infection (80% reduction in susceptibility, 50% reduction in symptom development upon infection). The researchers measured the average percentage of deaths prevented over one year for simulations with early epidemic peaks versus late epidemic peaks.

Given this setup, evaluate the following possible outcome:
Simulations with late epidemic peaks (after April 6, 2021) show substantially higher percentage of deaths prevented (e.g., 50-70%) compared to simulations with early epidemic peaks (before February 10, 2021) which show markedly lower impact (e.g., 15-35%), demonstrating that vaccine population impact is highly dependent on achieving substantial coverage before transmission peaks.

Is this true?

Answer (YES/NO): NO